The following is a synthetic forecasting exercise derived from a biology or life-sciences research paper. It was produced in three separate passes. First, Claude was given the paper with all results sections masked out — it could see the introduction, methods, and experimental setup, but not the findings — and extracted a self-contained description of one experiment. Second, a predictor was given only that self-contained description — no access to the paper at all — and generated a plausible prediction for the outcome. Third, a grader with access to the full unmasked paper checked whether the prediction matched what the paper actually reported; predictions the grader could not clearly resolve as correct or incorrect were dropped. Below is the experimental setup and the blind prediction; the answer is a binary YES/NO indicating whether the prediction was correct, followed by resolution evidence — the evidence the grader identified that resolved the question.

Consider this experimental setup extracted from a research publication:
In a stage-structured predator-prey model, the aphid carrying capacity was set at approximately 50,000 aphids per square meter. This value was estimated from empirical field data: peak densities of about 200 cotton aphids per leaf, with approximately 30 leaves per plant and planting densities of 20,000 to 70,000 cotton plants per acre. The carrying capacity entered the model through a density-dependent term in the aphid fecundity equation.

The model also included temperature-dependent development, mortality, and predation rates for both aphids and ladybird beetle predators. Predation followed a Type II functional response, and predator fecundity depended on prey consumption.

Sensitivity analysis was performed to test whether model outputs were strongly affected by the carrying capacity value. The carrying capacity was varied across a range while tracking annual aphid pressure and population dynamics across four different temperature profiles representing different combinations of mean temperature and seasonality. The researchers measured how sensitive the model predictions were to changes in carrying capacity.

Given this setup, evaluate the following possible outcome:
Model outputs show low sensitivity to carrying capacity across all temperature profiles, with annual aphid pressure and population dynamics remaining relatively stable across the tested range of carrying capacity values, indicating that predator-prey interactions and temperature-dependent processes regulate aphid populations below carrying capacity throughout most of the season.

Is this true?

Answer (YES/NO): YES